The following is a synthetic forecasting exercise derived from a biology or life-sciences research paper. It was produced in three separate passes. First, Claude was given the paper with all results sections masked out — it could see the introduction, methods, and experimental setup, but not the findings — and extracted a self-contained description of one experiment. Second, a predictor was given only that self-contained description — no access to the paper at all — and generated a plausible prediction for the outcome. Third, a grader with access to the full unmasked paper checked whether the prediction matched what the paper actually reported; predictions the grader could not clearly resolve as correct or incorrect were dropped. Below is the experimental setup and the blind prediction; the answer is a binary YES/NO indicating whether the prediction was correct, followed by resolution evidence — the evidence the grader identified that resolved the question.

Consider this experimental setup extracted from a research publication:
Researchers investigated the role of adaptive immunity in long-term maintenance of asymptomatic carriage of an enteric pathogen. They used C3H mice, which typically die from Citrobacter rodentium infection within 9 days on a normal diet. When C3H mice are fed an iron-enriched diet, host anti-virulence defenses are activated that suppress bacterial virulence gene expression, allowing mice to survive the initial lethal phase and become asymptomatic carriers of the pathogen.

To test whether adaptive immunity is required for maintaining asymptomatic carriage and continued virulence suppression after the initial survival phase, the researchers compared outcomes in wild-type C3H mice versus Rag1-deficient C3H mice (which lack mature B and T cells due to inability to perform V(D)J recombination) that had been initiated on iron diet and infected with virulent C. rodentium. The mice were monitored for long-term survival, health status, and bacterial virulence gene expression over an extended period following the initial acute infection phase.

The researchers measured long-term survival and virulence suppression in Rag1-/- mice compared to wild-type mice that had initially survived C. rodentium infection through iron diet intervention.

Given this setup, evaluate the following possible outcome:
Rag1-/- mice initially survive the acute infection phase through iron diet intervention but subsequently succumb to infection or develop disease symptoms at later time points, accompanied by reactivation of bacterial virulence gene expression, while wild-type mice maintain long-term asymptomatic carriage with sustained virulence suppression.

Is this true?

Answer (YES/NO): YES